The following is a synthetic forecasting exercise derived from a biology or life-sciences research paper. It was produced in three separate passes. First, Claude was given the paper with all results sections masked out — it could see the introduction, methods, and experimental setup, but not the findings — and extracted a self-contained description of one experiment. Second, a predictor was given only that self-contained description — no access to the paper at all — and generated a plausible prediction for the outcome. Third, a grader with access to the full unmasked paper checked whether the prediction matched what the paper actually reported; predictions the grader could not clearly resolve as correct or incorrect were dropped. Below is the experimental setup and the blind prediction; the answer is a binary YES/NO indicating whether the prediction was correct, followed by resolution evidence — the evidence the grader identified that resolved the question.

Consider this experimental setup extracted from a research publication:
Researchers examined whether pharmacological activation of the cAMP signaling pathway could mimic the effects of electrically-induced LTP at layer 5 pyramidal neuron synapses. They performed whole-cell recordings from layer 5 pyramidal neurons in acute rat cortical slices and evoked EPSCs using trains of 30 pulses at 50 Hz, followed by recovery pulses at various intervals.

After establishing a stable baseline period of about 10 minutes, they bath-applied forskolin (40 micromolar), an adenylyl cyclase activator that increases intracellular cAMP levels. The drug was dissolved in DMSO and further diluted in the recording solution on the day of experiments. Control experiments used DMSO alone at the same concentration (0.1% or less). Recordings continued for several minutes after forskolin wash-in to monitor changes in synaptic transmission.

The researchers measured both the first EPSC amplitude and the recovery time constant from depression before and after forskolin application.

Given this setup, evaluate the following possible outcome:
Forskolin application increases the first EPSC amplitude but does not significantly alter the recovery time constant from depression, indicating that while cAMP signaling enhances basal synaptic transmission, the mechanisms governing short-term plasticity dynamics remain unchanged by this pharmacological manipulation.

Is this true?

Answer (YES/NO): NO